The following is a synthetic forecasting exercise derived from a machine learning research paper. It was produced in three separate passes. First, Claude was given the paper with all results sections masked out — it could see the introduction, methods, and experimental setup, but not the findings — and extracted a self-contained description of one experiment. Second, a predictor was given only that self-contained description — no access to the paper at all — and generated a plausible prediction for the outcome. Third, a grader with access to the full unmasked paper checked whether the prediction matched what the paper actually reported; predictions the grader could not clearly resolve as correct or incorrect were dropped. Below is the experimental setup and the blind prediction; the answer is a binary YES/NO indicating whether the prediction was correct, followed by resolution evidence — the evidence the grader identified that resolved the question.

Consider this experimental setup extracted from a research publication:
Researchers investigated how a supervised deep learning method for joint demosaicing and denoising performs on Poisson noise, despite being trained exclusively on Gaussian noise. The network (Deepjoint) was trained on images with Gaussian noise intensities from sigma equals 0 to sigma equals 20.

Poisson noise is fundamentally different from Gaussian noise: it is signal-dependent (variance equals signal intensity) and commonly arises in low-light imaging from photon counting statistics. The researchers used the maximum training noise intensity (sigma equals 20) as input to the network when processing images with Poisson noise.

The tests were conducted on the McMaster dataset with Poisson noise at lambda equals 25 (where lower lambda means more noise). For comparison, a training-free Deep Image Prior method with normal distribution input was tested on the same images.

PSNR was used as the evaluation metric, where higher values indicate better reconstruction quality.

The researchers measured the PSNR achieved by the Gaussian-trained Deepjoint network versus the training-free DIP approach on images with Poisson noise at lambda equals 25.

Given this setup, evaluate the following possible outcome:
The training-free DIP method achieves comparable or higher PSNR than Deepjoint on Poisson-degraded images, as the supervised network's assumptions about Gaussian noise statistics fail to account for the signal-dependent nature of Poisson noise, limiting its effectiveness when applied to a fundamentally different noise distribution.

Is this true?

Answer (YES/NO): YES